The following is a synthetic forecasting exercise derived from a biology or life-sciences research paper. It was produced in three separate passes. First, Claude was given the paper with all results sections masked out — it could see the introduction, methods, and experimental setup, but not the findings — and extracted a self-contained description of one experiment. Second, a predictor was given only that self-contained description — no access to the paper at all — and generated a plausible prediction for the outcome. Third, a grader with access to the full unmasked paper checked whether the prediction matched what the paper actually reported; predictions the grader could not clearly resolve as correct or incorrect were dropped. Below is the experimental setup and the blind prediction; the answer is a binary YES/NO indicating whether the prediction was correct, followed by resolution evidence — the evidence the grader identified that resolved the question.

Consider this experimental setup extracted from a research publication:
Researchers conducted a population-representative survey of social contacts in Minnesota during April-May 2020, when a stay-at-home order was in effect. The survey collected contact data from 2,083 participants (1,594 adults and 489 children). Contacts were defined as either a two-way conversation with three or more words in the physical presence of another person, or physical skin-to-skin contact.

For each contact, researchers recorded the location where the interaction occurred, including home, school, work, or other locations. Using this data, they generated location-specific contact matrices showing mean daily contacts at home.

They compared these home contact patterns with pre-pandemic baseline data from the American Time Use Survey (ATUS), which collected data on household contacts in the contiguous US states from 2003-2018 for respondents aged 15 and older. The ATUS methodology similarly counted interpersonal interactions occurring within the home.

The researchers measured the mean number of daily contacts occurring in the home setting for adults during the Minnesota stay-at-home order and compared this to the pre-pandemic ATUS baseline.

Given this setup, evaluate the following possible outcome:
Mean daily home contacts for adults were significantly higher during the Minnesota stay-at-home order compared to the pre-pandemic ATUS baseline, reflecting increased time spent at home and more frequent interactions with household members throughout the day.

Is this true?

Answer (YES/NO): YES